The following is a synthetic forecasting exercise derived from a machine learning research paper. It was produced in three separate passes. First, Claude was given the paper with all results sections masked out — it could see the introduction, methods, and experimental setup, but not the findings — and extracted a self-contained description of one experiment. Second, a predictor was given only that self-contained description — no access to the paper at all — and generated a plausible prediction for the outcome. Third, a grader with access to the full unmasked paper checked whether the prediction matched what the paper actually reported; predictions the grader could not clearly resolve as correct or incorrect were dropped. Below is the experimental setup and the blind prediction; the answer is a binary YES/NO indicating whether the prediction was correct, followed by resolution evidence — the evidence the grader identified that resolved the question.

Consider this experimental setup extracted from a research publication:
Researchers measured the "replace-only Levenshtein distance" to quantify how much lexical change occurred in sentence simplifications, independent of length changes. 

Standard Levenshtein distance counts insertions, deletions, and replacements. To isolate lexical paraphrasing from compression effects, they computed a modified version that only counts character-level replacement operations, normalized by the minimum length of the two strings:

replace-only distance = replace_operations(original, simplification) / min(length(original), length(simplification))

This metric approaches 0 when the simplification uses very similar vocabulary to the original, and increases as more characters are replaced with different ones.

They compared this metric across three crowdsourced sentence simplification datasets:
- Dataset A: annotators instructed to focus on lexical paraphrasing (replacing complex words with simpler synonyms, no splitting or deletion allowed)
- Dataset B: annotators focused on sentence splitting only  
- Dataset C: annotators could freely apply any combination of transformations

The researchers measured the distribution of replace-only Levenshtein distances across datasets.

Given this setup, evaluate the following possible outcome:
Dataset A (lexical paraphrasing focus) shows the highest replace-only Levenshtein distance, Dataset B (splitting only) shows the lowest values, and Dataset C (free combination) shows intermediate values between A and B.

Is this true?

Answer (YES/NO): NO